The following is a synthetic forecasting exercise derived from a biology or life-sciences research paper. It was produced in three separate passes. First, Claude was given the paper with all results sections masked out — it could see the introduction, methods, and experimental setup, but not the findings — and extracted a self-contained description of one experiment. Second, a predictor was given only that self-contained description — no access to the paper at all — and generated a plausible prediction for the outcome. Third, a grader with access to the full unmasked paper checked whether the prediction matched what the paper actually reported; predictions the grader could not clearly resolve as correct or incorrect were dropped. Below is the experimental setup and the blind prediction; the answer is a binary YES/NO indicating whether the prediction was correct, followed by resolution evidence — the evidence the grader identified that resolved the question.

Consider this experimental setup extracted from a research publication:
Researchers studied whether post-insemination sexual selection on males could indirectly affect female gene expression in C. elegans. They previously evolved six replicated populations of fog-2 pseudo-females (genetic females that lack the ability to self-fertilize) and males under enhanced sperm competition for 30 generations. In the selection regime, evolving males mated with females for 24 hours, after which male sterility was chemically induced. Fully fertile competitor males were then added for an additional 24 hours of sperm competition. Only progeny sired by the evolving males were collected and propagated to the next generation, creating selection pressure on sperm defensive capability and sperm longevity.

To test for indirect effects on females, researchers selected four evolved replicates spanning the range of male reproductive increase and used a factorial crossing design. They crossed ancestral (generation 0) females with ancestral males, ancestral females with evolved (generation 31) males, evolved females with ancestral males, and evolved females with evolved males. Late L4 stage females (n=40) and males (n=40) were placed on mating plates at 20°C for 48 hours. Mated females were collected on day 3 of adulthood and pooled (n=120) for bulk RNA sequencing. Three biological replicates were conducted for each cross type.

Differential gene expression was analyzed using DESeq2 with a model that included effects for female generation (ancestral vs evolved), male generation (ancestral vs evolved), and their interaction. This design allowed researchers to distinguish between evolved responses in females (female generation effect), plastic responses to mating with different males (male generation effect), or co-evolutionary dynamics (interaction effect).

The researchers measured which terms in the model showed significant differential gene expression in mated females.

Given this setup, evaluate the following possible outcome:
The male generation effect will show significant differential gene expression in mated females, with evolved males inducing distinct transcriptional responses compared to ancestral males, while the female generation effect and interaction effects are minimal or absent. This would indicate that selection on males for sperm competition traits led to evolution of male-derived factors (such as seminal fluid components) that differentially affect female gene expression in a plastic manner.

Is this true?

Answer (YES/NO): NO